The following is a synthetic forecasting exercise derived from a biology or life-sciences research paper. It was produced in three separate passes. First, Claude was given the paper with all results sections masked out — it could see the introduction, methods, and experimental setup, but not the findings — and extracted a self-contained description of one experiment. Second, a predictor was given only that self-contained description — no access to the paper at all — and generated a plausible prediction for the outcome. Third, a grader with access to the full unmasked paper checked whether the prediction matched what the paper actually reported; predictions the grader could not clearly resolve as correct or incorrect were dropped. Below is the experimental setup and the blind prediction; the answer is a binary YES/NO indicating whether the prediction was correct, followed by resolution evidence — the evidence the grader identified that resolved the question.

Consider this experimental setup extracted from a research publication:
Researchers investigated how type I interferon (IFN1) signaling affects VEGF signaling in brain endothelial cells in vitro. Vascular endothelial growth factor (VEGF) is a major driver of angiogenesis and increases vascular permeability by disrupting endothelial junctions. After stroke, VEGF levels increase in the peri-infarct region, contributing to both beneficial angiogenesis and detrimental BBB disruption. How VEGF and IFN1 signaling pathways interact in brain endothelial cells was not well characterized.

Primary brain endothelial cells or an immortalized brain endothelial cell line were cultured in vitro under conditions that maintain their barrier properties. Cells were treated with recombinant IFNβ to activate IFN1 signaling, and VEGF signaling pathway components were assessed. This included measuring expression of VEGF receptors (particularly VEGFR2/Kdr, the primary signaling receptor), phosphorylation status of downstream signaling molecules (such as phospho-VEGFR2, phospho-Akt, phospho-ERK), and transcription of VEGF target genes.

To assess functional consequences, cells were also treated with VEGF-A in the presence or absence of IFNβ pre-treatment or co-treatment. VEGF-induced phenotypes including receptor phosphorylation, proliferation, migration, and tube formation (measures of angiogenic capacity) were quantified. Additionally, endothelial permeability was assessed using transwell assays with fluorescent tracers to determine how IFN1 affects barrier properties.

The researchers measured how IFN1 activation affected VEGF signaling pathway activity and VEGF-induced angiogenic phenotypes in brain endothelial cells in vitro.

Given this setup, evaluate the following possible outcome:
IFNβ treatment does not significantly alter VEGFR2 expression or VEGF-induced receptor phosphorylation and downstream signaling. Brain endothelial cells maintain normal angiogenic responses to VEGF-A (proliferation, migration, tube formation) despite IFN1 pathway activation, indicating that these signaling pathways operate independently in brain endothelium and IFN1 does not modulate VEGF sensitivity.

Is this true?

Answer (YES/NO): NO